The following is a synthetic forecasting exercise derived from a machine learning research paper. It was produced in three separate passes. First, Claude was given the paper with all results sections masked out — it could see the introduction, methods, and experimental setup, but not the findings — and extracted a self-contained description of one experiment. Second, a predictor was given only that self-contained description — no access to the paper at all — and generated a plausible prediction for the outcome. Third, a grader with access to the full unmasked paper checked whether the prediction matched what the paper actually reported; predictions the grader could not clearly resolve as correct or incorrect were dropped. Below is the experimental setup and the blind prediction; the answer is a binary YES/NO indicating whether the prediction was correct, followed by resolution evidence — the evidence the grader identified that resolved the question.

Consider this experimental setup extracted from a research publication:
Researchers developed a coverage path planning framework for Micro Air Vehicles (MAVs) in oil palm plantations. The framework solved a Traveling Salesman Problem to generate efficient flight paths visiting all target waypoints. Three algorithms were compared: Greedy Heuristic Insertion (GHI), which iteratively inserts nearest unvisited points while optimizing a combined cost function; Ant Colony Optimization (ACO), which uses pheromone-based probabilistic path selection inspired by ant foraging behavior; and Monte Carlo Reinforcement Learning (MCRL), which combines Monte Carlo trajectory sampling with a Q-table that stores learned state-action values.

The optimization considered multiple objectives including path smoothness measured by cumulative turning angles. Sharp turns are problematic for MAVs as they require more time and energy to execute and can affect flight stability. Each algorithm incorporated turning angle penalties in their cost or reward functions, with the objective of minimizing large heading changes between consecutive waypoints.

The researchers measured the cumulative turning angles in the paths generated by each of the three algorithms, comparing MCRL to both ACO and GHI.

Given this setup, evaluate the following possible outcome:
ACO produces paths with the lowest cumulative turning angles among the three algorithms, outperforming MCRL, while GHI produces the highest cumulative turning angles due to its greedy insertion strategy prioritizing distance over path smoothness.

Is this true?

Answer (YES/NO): NO